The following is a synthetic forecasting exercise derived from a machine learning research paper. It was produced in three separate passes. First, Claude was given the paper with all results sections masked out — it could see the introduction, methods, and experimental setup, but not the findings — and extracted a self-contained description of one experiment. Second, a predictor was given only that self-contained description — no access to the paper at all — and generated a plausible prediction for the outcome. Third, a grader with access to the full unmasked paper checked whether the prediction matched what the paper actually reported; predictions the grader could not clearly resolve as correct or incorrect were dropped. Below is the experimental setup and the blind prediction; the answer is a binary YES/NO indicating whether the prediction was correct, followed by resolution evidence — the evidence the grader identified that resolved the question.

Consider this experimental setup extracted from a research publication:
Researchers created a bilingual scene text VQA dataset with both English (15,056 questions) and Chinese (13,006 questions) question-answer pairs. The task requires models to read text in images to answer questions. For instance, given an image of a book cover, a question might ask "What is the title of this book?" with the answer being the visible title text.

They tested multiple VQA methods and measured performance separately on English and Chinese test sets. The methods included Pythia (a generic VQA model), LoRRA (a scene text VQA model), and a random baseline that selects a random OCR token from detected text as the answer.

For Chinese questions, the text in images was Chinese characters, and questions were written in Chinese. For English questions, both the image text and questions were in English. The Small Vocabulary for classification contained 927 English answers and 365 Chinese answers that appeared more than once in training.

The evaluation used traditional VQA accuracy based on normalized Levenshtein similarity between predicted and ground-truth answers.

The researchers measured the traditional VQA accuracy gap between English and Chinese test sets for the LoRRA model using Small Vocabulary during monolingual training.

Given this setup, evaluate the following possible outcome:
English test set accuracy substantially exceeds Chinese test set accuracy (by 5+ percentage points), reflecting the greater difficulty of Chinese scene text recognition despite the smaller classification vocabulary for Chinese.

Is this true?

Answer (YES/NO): YES